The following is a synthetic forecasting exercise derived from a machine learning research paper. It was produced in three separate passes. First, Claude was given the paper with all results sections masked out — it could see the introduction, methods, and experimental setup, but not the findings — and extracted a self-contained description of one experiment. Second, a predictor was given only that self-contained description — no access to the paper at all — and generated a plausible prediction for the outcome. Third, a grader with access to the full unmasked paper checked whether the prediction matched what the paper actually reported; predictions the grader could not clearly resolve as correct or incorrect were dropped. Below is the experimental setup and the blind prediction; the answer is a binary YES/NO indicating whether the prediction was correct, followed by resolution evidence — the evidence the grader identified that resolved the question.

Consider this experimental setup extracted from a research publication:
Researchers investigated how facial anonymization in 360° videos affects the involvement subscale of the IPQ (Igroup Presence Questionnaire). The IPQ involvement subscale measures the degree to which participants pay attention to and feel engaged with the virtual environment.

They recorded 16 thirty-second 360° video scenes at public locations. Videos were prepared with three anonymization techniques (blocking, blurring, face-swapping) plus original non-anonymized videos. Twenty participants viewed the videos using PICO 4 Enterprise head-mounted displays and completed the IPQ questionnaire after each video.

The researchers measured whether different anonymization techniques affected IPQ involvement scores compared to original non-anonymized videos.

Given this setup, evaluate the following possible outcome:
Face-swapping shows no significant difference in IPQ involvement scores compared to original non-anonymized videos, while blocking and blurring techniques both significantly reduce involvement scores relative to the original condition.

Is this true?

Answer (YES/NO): NO